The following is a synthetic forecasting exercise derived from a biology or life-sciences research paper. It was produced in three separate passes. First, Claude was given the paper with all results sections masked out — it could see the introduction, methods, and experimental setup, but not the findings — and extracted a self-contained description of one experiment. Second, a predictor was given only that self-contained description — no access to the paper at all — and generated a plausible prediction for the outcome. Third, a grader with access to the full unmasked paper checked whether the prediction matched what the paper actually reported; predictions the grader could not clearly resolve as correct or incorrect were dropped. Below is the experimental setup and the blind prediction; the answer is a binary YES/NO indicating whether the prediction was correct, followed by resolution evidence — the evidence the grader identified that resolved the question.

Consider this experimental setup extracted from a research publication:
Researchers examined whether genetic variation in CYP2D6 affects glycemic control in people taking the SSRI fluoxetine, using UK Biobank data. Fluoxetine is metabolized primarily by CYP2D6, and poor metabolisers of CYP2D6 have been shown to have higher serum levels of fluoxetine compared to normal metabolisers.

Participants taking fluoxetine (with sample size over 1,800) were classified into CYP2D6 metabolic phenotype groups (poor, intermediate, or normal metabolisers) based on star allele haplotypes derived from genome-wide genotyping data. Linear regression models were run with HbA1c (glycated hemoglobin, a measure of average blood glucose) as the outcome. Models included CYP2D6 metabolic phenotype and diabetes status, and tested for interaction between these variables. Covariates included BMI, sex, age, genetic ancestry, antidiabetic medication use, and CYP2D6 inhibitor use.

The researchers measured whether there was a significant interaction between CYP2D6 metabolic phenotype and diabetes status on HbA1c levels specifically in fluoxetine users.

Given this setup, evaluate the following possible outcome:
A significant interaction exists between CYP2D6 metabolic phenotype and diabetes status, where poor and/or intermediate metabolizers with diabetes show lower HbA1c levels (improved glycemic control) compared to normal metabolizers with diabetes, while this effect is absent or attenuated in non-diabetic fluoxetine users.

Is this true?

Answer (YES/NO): YES